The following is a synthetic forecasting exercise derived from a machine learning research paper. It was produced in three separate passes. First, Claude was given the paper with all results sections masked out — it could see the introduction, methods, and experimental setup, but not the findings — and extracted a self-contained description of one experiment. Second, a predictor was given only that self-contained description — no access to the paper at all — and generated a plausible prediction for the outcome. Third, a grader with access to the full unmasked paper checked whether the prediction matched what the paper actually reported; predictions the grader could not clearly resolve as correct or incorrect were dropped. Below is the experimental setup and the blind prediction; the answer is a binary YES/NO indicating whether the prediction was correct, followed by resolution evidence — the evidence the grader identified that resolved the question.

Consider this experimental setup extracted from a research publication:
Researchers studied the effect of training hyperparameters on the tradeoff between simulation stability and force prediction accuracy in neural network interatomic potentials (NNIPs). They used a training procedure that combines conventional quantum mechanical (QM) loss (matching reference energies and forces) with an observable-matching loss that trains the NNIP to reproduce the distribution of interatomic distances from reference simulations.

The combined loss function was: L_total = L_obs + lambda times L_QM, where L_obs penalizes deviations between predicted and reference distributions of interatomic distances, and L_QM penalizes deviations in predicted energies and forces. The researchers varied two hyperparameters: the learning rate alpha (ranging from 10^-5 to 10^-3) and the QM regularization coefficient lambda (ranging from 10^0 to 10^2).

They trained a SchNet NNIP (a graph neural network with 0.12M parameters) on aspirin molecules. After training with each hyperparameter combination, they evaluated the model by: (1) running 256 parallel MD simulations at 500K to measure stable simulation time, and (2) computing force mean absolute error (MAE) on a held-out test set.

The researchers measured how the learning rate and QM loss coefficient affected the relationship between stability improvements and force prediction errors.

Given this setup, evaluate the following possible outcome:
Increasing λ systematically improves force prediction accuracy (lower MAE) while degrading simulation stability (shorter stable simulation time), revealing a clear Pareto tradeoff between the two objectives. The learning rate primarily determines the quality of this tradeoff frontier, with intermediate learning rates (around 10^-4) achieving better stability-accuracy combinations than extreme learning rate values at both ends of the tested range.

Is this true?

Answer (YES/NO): NO